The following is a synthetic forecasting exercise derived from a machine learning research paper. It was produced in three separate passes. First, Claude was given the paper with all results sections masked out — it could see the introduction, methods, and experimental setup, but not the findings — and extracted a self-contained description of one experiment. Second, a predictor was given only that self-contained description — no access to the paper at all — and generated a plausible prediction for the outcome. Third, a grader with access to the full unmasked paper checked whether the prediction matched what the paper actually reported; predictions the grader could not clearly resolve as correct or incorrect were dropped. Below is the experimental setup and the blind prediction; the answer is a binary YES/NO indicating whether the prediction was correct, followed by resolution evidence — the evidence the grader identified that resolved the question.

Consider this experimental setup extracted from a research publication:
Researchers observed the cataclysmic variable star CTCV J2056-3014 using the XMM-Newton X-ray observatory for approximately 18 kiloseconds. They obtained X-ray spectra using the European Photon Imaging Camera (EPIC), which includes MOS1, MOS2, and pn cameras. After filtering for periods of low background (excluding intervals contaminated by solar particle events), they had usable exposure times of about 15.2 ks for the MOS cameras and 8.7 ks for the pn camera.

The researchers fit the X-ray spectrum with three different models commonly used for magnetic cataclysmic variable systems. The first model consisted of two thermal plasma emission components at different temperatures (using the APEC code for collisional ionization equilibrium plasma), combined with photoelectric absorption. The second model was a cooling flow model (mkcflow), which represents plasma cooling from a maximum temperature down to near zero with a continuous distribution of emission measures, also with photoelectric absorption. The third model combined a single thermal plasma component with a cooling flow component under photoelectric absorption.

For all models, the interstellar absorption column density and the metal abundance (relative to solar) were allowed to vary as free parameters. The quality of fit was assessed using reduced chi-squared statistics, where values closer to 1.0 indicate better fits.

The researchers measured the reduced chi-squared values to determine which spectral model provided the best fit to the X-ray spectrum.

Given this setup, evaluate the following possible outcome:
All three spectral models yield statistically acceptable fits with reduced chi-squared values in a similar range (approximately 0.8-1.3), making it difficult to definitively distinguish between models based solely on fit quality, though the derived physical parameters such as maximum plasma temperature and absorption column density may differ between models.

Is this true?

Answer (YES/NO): NO